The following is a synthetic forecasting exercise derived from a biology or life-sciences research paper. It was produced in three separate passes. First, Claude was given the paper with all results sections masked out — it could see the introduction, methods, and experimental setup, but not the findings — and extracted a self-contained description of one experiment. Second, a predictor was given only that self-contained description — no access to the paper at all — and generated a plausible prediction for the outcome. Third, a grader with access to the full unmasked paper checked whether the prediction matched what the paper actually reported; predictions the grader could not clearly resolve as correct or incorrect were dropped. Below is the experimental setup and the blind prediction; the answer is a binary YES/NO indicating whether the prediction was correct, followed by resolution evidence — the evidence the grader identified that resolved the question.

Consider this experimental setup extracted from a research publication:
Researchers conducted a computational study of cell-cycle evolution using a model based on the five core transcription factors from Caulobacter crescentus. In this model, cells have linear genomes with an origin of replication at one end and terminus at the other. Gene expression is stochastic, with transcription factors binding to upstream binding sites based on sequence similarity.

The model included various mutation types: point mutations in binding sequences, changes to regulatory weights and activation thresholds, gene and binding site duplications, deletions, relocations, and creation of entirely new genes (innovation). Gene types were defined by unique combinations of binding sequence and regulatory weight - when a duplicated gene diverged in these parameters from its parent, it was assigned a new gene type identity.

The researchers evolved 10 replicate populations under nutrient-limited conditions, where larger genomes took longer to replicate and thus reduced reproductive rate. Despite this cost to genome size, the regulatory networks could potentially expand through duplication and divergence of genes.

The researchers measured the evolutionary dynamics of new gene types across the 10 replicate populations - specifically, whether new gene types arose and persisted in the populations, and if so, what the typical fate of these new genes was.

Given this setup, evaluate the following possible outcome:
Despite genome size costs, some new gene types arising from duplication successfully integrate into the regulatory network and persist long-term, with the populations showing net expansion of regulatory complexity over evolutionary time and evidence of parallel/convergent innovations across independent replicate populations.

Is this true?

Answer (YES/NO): YES